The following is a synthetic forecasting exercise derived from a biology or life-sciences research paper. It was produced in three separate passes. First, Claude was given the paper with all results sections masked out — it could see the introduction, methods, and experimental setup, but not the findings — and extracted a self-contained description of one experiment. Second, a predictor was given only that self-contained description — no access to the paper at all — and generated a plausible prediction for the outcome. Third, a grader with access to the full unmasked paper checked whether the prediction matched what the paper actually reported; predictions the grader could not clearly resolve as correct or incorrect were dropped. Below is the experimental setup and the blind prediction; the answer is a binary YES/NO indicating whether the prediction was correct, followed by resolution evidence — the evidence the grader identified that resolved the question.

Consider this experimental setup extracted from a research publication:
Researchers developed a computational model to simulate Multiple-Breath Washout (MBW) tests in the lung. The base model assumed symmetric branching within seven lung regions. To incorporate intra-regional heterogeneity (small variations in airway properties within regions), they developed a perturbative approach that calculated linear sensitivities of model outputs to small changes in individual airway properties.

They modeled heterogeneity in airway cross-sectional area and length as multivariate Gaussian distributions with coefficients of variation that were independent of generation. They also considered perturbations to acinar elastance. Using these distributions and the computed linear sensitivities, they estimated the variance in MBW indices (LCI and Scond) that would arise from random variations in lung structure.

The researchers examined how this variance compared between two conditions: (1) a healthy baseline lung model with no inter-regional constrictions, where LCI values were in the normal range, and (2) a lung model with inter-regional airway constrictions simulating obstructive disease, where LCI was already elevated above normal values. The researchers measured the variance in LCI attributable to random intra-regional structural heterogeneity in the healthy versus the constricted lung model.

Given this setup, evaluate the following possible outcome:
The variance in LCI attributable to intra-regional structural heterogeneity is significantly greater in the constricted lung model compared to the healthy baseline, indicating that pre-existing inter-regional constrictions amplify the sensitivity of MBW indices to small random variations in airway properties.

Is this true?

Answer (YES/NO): YES